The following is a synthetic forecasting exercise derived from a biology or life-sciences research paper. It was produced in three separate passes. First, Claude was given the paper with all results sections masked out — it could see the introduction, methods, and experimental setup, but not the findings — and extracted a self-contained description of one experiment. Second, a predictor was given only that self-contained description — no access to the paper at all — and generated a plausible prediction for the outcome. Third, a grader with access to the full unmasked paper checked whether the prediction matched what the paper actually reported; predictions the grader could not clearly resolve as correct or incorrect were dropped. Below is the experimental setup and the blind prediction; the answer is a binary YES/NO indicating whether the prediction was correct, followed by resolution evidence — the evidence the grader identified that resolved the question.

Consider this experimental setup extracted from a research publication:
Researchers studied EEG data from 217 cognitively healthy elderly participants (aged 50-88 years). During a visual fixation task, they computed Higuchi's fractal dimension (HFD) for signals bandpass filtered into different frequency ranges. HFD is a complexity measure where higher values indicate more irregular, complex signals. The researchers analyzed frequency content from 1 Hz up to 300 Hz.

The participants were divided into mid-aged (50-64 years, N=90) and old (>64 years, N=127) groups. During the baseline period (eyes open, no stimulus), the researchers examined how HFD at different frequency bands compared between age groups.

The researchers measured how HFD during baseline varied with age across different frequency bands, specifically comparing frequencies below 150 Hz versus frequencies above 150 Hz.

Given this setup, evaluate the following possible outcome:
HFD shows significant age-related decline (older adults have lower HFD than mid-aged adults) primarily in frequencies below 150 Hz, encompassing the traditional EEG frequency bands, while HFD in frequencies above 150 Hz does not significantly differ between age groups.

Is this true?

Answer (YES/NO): NO